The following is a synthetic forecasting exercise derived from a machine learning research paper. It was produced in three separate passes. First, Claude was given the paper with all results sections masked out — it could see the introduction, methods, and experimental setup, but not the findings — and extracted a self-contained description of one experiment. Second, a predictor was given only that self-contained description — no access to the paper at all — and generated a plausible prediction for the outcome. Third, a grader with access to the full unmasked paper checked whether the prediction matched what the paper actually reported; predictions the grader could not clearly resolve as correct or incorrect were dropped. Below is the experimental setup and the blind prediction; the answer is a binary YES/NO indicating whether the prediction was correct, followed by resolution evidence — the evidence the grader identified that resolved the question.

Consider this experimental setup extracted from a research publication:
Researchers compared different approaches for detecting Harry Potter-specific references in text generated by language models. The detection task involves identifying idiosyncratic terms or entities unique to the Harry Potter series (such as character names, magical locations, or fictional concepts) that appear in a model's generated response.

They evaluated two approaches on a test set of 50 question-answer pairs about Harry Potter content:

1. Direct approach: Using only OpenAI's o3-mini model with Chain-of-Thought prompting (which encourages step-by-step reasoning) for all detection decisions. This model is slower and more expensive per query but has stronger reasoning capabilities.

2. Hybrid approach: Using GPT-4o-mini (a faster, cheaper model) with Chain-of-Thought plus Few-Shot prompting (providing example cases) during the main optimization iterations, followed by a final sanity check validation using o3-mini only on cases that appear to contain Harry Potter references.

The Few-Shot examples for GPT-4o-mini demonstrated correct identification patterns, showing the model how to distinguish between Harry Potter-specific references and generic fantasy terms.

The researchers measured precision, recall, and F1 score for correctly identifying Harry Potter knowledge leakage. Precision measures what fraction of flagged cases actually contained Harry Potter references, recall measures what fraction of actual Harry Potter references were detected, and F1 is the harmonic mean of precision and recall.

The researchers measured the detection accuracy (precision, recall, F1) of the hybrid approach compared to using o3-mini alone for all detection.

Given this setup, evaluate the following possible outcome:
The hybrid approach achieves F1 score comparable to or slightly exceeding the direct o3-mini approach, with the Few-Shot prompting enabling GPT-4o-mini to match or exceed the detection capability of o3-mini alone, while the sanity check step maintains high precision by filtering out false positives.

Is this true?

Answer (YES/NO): NO